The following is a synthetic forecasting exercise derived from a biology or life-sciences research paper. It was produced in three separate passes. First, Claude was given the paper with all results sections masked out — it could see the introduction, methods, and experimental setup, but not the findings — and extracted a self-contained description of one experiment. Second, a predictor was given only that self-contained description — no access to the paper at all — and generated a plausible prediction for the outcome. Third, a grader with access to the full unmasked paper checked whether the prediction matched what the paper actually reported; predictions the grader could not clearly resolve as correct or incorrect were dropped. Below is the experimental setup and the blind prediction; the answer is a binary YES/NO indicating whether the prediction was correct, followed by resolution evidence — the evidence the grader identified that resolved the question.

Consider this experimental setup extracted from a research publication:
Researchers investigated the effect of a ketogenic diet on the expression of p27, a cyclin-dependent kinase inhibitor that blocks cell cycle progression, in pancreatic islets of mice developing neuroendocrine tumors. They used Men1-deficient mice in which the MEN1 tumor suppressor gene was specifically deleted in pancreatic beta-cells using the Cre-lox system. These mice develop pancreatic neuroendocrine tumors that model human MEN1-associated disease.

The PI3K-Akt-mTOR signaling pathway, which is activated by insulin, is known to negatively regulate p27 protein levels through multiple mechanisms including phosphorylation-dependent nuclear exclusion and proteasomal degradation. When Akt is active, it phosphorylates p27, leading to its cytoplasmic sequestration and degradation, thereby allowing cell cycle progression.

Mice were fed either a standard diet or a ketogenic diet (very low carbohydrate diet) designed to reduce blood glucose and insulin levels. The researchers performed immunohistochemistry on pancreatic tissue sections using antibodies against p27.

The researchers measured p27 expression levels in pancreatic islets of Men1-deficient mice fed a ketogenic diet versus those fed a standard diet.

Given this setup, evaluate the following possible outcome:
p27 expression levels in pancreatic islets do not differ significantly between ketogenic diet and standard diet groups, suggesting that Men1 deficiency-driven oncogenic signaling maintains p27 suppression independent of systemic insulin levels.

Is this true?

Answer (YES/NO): NO